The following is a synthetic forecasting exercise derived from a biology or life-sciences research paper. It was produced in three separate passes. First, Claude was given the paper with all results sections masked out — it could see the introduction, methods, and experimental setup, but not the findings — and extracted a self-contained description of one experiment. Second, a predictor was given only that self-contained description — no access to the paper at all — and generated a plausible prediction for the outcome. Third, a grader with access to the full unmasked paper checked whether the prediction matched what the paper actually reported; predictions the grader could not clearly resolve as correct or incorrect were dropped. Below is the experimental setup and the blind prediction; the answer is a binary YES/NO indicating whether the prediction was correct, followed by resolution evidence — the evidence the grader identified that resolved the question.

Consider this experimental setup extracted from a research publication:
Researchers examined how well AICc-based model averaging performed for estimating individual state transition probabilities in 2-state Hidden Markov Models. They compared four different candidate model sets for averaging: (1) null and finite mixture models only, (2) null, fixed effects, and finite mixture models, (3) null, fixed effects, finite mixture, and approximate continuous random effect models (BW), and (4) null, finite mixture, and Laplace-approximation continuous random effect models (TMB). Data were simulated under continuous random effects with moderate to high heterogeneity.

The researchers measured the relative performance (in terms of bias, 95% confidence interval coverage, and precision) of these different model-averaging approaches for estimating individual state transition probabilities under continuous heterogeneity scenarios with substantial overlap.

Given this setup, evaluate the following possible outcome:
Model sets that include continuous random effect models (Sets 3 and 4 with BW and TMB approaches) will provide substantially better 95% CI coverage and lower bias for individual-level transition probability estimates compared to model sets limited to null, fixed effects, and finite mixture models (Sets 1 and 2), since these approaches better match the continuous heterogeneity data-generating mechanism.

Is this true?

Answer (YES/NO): NO